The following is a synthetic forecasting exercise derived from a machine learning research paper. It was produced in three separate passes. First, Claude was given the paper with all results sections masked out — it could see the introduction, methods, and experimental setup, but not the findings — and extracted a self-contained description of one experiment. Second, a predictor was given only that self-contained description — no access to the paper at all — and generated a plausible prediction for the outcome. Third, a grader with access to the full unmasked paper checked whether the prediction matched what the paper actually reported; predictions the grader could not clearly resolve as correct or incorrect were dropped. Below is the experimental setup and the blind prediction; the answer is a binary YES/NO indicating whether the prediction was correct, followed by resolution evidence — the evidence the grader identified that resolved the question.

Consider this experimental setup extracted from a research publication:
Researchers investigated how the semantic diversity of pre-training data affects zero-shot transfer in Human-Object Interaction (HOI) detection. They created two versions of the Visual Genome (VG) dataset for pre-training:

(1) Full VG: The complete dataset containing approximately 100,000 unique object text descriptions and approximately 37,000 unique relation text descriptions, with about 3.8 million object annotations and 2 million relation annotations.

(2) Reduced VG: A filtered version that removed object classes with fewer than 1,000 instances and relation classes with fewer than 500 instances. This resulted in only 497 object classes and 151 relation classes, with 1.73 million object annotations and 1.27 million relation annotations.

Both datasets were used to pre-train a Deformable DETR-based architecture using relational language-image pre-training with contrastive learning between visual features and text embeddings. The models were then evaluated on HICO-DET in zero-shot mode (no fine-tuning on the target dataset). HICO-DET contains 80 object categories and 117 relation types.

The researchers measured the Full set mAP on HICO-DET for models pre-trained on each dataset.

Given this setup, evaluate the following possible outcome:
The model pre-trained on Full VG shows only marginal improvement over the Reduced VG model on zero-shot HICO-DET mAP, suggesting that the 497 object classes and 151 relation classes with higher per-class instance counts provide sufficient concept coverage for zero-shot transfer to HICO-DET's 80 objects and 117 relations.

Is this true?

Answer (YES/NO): NO